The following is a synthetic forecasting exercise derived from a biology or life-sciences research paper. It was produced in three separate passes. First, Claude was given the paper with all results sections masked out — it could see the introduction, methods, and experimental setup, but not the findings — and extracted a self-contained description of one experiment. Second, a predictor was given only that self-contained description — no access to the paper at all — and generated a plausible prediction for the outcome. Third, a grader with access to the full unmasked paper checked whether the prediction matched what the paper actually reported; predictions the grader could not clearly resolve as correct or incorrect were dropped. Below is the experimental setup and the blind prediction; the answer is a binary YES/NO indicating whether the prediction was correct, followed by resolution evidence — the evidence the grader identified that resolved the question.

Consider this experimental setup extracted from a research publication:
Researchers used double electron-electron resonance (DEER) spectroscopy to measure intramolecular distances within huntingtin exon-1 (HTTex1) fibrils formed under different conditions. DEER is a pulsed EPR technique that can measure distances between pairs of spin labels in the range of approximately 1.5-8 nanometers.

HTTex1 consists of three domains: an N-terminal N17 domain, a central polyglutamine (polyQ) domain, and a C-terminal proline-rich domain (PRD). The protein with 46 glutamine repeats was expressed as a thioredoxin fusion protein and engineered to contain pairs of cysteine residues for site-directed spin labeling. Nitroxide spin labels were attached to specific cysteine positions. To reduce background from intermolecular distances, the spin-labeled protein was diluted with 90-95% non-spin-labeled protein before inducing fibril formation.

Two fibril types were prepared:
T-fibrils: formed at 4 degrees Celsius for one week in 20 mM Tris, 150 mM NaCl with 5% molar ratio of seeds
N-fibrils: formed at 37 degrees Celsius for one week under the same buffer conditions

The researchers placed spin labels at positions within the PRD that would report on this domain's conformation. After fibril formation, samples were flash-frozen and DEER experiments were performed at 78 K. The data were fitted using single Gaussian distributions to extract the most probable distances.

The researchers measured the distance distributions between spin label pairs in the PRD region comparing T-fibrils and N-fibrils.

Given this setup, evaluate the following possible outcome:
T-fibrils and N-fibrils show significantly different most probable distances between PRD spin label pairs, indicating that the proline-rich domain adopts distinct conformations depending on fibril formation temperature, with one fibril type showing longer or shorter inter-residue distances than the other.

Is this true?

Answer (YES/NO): NO